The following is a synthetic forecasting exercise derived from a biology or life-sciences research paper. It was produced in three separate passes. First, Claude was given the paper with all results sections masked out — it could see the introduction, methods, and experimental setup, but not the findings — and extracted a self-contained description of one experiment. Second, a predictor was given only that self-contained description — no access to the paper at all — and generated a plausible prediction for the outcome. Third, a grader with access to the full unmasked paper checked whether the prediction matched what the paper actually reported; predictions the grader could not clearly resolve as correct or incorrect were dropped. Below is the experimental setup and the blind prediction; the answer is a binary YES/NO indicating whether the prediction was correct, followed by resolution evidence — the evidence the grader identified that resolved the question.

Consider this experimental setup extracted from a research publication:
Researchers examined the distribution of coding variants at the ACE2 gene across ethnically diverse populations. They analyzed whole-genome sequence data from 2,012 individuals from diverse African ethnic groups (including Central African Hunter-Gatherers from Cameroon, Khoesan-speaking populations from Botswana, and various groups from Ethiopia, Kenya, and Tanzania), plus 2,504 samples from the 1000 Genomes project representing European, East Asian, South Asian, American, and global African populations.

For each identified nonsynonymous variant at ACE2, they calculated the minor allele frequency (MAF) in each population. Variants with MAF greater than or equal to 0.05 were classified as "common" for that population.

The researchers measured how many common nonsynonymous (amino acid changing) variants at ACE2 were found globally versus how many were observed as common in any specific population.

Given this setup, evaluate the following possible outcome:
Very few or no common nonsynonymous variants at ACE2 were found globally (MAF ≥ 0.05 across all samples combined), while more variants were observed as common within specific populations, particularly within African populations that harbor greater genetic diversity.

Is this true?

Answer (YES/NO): YES